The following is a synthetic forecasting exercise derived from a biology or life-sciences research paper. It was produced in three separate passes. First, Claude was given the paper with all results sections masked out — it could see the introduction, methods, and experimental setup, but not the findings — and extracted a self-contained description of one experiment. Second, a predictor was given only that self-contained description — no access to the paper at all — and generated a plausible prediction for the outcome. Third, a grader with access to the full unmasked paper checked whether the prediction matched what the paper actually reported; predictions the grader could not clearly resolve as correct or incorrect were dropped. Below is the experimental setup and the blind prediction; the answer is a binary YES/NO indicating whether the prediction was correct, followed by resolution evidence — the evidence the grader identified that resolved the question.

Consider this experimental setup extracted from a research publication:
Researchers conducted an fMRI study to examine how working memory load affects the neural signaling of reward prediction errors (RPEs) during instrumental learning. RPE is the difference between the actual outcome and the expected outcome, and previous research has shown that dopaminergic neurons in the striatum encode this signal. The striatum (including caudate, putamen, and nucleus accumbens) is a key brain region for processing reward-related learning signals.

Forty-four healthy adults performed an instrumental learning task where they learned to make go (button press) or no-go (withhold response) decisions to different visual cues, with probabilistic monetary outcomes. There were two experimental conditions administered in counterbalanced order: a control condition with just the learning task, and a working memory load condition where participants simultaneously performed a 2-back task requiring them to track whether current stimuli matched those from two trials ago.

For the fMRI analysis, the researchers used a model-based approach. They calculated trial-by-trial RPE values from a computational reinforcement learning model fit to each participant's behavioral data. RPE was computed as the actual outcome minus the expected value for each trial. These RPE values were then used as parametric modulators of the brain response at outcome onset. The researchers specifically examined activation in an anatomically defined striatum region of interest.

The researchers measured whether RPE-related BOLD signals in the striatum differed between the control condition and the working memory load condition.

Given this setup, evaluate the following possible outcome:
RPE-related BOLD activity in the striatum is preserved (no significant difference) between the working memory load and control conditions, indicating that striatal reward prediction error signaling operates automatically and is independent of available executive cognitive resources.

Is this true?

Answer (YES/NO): NO